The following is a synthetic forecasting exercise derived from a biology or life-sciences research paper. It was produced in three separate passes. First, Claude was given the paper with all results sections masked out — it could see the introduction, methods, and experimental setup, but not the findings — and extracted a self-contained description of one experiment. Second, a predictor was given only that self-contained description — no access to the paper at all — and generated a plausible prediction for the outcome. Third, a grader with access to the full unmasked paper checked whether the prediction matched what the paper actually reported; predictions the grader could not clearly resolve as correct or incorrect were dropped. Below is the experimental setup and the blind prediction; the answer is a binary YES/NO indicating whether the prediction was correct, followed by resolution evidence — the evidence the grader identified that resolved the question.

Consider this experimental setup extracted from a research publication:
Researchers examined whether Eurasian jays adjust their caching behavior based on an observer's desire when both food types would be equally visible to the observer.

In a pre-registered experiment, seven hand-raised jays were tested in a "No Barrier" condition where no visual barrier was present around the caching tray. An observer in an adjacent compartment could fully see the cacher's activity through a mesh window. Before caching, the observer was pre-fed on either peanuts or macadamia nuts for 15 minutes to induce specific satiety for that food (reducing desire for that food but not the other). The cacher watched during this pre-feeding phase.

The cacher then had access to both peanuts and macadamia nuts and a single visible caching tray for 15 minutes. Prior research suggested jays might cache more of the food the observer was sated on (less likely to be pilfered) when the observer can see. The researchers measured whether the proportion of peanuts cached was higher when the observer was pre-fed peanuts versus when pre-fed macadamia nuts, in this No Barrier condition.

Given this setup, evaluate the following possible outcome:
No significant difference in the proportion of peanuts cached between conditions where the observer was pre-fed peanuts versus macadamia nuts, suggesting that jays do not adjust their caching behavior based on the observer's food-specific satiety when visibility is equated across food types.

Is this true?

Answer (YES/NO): YES